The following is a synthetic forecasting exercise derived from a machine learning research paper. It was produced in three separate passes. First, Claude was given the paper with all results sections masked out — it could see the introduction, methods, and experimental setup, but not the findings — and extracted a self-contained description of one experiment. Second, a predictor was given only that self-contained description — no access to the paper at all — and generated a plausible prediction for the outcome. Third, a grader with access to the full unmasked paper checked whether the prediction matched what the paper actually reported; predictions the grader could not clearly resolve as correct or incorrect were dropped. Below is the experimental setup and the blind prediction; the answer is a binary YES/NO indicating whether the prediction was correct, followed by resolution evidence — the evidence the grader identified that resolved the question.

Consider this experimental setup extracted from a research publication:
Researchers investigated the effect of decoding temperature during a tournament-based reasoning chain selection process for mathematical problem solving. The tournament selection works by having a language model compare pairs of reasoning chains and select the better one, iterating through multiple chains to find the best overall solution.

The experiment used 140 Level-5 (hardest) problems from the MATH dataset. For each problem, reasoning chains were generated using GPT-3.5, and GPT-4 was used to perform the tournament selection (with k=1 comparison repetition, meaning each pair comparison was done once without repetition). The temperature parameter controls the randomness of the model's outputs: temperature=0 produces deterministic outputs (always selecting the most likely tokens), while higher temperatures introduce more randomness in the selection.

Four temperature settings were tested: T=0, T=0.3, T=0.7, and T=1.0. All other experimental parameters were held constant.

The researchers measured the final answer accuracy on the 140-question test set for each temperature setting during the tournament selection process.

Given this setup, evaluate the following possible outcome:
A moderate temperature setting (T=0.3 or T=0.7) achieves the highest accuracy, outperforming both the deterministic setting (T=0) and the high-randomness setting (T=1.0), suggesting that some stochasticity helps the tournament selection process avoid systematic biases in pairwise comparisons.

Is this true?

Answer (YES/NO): NO